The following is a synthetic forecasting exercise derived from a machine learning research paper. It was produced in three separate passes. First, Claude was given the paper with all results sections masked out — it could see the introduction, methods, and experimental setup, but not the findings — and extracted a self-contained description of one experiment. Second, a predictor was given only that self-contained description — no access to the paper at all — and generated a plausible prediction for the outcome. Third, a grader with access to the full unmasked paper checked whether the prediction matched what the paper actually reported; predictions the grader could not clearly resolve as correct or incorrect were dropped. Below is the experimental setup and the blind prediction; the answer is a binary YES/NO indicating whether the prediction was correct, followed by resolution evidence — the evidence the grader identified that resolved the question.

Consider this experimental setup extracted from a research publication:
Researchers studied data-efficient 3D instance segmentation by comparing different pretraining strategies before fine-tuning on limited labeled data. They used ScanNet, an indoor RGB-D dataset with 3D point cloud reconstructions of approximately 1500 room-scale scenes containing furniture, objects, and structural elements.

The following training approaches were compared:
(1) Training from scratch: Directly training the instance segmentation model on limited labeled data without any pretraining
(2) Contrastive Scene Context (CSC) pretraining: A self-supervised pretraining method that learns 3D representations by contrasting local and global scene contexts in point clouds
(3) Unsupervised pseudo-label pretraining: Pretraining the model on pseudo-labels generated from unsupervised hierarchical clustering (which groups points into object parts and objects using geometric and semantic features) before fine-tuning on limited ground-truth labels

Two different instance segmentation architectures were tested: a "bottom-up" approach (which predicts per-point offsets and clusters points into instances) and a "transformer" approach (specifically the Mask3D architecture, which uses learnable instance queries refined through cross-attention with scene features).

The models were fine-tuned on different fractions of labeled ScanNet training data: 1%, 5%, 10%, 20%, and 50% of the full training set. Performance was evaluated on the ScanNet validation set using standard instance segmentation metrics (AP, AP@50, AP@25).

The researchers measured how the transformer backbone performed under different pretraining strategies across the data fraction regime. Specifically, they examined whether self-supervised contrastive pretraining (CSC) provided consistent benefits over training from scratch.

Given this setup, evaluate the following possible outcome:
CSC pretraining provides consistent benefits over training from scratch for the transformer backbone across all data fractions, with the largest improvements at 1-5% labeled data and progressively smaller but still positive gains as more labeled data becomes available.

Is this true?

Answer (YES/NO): NO